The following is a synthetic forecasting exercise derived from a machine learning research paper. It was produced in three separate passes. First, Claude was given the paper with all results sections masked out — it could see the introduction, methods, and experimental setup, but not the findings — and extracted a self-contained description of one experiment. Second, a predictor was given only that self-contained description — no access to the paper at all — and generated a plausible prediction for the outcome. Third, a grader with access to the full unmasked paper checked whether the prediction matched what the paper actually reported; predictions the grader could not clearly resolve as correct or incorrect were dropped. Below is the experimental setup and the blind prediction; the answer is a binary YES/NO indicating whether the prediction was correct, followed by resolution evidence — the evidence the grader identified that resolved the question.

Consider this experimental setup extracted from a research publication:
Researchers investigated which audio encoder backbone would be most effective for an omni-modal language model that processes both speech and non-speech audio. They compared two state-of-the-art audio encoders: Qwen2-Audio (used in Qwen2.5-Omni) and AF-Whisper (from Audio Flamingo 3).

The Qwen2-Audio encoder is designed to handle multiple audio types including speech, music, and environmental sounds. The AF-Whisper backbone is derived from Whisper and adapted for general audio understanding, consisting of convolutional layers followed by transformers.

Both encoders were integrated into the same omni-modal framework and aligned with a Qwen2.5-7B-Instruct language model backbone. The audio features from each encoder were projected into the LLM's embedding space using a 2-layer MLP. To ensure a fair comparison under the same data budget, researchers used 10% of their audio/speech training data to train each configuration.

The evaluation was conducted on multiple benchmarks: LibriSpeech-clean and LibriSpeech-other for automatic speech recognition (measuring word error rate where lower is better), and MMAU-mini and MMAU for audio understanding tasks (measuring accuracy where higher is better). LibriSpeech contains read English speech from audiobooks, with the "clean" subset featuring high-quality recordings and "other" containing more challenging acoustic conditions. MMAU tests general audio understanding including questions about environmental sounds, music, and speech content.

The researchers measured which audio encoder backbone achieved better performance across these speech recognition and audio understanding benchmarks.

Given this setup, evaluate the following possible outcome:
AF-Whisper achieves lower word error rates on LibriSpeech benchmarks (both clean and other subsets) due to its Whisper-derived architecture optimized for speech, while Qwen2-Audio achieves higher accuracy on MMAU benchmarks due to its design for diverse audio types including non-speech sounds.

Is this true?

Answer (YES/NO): NO